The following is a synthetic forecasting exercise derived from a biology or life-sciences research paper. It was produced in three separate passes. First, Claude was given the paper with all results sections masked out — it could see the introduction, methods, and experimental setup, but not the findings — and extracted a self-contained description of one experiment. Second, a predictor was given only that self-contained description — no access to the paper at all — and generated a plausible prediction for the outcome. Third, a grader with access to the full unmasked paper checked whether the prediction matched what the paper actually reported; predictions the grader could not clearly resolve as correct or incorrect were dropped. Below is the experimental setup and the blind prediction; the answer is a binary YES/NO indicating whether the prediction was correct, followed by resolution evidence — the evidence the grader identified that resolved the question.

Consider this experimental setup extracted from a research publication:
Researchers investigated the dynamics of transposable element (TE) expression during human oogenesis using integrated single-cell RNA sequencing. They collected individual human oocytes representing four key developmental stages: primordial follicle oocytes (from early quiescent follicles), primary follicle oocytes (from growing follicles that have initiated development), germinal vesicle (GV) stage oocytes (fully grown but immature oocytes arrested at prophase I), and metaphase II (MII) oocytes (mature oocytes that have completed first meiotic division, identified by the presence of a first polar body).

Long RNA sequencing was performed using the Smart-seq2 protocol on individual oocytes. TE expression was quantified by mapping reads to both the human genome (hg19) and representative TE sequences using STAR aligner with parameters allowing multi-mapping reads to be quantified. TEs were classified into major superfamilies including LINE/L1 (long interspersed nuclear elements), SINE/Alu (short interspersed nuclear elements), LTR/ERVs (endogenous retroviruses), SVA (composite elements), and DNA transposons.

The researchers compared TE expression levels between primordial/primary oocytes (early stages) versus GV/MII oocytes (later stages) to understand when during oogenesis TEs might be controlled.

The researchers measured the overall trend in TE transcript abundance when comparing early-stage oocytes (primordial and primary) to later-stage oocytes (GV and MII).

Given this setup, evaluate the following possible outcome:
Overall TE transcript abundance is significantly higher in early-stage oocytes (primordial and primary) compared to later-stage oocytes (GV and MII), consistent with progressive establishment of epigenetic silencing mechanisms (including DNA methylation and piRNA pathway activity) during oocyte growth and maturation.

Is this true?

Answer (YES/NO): YES